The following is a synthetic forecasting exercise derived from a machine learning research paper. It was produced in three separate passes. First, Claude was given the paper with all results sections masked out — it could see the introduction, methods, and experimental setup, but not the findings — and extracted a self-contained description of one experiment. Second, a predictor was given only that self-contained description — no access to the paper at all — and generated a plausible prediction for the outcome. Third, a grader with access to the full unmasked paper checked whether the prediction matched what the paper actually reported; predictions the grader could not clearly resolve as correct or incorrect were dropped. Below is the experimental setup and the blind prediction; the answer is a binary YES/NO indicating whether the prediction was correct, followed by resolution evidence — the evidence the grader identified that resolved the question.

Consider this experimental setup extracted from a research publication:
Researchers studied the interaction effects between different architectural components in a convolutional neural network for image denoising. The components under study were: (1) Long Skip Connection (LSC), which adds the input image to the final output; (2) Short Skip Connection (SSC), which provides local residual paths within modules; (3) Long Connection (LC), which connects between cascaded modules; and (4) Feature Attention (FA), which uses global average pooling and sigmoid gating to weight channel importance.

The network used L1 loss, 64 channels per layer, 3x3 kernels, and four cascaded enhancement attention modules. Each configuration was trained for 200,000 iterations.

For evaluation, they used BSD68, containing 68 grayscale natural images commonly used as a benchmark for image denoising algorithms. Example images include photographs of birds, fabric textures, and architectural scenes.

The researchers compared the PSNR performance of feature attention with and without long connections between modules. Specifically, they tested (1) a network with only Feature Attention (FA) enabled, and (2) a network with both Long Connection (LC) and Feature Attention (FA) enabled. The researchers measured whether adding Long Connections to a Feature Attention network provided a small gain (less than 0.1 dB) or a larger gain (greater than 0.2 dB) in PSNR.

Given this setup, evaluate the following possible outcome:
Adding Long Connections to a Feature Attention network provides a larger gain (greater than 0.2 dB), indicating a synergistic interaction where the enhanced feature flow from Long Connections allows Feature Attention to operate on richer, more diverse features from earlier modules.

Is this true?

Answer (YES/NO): YES